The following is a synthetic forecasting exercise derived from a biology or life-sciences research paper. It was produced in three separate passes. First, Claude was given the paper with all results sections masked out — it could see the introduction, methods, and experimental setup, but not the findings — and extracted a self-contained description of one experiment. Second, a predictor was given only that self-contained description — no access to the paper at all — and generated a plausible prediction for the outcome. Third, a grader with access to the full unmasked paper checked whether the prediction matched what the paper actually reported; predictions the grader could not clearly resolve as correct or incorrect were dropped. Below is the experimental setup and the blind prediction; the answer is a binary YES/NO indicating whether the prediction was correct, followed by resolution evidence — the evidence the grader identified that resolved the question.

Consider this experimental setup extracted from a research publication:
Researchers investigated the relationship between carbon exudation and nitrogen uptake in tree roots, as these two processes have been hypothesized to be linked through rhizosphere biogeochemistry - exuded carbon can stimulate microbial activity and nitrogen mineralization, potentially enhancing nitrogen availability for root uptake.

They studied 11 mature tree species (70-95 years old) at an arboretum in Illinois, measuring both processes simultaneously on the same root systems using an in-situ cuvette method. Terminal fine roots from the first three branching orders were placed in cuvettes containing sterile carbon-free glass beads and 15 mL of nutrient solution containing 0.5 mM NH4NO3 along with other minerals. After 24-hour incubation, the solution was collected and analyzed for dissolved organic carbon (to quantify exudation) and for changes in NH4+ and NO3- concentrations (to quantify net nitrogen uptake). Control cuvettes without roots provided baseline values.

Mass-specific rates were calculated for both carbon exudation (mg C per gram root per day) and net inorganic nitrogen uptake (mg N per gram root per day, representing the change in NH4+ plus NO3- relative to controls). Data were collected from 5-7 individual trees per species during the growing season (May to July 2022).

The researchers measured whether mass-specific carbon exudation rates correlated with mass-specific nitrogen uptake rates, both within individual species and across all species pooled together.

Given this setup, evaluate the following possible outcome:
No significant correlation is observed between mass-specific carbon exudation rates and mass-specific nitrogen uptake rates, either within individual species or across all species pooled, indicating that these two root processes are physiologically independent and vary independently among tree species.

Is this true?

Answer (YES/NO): YES